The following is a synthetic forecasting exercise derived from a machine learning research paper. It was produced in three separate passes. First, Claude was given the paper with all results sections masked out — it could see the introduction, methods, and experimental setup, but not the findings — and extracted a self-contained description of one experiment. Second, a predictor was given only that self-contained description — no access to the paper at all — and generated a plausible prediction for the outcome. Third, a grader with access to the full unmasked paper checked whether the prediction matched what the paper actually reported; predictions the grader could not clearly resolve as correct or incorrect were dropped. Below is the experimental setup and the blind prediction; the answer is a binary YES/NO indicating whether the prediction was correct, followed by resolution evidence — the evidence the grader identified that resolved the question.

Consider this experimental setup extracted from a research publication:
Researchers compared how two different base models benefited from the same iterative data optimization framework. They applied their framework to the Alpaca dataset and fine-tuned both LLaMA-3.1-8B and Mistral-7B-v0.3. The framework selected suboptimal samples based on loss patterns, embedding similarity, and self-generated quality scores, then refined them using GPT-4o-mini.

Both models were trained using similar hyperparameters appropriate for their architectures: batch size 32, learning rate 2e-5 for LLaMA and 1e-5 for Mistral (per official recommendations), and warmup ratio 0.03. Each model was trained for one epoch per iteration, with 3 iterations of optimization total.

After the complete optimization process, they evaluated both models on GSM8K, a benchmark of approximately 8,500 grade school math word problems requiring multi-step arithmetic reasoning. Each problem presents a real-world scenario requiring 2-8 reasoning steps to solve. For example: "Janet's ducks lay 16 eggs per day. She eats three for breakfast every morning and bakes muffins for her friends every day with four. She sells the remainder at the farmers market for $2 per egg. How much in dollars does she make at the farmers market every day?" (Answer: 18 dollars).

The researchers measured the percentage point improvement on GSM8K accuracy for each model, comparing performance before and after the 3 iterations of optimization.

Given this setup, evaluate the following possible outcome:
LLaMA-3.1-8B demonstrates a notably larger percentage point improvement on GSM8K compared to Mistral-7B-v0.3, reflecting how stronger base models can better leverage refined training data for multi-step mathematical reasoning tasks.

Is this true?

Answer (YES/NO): YES